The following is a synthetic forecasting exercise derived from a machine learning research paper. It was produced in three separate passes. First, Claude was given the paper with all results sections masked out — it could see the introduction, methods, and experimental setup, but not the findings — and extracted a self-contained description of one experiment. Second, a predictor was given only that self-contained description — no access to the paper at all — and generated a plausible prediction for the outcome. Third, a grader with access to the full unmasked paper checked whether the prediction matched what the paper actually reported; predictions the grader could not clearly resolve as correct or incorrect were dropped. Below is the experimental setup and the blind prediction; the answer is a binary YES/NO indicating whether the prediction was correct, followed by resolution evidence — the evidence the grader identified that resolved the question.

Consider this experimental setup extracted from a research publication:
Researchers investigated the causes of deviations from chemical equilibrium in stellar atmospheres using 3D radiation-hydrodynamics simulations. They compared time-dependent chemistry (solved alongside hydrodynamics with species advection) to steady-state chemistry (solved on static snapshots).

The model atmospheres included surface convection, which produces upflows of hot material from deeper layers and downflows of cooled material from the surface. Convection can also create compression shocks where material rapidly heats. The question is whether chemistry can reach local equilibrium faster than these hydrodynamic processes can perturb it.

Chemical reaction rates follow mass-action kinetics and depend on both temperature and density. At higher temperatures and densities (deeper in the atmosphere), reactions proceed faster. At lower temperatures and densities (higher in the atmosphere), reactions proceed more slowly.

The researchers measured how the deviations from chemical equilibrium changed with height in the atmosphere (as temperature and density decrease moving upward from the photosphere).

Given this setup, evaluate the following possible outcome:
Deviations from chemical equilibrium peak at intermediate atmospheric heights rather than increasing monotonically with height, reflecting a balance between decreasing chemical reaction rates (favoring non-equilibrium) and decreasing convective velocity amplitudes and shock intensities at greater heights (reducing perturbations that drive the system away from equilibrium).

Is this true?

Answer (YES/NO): NO